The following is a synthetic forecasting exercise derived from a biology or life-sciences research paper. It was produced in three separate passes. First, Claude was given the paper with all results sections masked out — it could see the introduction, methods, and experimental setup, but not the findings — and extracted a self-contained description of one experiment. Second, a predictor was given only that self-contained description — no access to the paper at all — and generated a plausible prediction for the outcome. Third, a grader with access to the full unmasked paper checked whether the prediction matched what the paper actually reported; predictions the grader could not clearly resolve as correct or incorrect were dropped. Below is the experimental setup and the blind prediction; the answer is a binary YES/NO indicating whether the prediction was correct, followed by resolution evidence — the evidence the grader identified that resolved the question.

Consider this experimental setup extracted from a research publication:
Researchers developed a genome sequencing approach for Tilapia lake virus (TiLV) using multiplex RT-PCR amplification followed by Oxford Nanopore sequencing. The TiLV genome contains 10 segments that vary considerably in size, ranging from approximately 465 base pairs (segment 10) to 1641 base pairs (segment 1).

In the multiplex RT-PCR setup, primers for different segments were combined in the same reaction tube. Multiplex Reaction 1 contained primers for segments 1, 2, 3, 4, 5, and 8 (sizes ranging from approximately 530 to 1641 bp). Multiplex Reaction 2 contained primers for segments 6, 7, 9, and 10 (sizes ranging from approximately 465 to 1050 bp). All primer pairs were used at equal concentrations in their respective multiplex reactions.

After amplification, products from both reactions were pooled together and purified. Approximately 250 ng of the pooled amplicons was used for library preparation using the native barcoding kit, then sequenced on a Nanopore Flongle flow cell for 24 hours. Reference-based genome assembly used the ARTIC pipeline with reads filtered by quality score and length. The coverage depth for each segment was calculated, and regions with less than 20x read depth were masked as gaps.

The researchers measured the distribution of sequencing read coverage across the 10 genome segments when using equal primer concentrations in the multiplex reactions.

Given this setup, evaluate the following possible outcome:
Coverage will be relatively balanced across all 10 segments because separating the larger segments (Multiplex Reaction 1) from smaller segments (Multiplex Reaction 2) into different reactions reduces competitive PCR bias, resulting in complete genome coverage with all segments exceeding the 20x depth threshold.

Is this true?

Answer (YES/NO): NO